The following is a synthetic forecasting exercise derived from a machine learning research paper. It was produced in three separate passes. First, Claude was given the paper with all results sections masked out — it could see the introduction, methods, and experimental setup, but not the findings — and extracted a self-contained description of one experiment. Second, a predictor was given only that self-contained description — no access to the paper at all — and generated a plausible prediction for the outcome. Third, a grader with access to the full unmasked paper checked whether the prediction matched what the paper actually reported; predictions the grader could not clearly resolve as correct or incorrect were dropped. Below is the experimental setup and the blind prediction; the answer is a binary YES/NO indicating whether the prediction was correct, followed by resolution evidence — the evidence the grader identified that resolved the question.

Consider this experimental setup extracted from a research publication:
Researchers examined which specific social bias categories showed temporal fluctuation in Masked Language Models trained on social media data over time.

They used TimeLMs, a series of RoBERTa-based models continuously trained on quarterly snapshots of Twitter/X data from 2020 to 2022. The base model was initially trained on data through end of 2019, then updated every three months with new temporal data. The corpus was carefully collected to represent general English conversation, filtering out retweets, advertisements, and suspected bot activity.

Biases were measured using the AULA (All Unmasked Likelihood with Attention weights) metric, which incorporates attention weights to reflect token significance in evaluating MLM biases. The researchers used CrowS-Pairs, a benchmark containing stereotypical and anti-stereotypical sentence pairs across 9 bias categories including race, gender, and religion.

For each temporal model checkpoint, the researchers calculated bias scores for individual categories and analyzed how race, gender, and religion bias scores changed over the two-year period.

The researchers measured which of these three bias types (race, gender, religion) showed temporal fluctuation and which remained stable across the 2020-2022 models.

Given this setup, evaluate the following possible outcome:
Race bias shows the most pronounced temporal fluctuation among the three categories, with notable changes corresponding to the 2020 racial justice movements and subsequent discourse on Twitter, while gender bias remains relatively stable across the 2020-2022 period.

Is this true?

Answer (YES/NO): NO